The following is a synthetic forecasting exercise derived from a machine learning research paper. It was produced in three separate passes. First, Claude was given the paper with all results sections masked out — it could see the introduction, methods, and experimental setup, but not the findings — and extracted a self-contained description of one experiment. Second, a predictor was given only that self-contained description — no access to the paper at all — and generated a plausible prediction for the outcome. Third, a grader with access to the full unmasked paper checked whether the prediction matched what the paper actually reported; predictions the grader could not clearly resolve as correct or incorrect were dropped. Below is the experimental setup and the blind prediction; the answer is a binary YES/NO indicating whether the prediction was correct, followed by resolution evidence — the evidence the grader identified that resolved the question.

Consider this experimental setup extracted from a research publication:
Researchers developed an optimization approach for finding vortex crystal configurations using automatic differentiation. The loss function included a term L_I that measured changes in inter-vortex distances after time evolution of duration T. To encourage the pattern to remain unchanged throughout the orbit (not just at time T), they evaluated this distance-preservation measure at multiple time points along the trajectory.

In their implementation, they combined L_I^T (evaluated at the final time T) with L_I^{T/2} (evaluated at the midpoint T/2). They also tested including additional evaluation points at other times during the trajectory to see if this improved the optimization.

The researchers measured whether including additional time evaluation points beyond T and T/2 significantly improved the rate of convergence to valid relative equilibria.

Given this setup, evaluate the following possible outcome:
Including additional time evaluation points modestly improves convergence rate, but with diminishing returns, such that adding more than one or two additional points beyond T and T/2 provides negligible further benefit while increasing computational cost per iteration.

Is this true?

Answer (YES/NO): NO